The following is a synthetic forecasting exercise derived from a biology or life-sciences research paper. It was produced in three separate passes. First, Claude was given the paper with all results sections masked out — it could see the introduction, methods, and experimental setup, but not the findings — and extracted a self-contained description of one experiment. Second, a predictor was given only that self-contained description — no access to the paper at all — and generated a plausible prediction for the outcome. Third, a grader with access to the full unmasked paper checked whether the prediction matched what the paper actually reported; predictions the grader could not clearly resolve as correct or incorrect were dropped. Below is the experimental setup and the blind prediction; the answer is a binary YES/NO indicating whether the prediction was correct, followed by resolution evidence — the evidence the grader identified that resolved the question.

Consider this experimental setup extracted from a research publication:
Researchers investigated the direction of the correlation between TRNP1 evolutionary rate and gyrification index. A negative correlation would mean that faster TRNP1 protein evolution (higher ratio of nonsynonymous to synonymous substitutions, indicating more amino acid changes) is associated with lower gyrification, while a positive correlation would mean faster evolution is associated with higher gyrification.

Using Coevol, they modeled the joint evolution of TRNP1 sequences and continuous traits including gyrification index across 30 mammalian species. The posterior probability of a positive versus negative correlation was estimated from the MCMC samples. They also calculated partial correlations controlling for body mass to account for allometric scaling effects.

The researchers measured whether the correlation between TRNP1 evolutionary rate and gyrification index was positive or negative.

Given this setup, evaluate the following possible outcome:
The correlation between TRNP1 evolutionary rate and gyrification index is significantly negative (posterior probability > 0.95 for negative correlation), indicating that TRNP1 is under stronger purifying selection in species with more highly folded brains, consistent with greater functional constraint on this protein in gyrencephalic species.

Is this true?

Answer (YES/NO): NO